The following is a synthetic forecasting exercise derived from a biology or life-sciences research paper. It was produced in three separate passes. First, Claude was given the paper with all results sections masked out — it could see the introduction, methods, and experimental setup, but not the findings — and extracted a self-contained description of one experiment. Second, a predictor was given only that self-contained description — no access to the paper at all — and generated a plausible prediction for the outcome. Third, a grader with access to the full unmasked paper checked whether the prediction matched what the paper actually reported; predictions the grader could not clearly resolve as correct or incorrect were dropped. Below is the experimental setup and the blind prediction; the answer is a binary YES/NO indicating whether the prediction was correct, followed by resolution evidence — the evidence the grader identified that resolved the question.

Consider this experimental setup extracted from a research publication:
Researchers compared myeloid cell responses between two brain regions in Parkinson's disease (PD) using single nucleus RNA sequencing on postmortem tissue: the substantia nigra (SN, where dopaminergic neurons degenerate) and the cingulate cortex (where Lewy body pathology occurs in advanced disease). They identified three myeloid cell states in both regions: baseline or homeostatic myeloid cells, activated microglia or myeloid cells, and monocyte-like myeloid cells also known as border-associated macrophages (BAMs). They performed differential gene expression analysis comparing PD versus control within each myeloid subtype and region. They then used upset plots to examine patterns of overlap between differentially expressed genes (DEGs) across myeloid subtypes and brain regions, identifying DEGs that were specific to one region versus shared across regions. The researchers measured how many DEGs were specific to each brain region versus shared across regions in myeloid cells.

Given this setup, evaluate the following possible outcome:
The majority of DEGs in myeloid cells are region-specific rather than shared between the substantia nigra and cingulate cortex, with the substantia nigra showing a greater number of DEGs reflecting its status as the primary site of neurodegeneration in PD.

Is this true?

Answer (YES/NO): NO